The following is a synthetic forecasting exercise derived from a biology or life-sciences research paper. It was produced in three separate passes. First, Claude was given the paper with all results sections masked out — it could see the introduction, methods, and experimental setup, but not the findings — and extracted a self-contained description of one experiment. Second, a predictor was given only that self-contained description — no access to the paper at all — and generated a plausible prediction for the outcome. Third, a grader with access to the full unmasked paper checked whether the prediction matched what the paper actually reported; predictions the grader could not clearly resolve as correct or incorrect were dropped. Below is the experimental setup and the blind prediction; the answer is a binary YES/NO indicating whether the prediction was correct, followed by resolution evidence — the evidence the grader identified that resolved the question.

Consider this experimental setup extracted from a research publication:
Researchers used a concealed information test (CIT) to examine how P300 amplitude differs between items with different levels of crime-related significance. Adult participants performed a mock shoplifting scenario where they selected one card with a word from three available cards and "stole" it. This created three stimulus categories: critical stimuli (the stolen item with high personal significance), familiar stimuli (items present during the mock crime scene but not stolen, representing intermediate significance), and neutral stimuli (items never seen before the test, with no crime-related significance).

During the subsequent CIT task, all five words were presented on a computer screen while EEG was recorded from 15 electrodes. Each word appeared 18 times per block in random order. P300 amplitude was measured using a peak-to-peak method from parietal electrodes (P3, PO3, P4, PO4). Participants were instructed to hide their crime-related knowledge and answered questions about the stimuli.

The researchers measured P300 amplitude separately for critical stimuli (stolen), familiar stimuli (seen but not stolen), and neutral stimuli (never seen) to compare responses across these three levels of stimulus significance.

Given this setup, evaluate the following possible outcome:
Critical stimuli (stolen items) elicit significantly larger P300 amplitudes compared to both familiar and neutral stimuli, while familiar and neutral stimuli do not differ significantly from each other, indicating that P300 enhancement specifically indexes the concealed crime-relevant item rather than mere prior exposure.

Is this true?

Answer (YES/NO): NO